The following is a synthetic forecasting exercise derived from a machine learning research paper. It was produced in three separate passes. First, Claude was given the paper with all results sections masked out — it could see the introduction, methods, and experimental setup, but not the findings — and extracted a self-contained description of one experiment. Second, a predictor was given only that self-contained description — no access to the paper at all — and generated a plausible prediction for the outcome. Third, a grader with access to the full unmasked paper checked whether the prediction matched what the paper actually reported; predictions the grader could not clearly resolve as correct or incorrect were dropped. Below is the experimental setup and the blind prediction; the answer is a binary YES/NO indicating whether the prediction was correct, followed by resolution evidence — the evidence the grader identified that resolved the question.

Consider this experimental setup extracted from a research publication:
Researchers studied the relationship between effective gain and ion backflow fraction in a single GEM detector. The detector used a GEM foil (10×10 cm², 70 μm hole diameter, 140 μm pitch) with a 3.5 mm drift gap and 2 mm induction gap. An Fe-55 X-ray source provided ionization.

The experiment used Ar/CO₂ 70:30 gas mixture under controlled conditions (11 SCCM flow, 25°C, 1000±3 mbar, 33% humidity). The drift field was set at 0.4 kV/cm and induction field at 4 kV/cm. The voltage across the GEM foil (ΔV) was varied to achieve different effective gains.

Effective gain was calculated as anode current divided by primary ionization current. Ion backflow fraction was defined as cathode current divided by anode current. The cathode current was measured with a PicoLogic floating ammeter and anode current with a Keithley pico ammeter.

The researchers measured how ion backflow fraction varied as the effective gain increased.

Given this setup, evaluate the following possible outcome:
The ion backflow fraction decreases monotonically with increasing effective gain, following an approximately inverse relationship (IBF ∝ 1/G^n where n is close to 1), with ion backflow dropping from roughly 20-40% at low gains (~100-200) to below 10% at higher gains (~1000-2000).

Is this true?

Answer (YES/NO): NO